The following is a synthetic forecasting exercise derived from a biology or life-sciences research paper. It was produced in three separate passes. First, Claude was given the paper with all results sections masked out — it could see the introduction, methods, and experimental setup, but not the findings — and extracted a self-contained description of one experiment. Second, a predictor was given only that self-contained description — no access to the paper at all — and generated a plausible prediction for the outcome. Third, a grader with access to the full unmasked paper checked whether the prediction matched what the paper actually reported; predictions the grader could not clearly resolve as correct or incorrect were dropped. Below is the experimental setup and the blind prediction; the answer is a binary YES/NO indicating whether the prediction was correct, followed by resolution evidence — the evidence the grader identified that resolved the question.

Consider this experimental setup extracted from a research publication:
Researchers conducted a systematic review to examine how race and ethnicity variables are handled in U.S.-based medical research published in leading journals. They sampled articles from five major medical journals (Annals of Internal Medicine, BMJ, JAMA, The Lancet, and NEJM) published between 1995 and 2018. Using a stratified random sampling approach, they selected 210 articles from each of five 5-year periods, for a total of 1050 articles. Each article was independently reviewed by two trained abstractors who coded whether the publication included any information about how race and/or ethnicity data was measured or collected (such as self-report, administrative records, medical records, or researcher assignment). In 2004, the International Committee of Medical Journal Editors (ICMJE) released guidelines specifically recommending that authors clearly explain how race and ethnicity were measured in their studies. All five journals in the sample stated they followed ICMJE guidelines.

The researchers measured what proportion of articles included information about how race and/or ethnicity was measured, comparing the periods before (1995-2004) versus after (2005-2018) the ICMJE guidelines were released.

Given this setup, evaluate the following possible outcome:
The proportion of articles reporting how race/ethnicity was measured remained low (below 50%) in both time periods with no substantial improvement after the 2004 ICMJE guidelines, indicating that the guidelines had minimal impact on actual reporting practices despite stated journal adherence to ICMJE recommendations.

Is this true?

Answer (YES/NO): YES